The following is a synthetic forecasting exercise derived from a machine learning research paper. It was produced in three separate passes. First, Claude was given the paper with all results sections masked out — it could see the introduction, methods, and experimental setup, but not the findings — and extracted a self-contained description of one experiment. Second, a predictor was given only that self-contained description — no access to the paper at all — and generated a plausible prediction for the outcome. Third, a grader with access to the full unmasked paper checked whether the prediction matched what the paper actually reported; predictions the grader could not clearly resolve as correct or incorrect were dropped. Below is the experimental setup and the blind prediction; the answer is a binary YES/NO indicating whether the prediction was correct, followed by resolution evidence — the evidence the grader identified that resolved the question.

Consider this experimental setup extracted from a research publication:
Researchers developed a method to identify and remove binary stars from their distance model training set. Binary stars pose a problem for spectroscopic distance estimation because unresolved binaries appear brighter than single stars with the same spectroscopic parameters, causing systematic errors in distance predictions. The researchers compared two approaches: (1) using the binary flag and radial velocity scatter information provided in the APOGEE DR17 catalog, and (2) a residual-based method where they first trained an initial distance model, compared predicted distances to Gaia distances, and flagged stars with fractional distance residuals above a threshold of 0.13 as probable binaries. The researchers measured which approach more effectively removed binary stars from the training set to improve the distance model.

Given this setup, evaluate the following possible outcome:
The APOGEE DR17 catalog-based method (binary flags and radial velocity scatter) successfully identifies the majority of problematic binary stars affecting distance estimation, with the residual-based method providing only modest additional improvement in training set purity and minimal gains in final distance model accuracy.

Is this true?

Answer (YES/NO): NO